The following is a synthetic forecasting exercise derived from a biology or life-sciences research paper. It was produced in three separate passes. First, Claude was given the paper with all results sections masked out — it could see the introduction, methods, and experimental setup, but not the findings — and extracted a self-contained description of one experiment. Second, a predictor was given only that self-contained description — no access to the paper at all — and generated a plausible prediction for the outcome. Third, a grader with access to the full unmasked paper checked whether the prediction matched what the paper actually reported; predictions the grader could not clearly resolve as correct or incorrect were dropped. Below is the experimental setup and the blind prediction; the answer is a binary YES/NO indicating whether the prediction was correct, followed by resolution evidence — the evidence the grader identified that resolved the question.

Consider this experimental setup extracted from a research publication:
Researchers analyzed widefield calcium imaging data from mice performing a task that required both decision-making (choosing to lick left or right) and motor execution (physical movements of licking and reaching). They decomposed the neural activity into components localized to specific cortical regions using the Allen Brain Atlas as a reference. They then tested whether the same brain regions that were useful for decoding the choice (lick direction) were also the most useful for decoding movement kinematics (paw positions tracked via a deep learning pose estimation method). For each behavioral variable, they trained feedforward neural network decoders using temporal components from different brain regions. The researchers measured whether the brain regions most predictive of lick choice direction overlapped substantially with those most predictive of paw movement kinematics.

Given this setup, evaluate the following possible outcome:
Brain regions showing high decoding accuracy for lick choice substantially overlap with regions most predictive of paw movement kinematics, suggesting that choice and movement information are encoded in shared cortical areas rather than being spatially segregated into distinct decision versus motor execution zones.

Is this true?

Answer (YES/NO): NO